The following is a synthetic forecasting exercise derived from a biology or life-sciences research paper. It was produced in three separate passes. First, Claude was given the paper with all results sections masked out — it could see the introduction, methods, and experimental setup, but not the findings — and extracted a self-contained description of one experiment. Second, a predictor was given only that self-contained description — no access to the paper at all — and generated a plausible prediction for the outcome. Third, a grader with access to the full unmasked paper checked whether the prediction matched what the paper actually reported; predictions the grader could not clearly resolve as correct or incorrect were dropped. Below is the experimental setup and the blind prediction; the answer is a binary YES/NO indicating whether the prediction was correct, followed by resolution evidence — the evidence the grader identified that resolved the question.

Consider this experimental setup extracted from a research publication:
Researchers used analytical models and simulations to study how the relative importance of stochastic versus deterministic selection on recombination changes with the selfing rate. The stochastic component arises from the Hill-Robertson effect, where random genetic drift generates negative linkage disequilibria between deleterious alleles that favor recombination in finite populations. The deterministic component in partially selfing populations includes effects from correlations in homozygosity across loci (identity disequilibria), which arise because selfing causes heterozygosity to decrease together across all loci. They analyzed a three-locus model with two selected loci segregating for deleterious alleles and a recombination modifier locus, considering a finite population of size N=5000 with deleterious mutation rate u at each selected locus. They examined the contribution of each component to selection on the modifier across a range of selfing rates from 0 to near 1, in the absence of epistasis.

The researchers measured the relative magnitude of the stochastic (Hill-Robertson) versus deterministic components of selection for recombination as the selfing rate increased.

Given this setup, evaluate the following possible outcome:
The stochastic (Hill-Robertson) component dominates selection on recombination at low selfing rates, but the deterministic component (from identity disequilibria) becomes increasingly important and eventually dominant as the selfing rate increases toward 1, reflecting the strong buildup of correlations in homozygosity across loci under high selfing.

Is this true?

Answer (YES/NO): NO